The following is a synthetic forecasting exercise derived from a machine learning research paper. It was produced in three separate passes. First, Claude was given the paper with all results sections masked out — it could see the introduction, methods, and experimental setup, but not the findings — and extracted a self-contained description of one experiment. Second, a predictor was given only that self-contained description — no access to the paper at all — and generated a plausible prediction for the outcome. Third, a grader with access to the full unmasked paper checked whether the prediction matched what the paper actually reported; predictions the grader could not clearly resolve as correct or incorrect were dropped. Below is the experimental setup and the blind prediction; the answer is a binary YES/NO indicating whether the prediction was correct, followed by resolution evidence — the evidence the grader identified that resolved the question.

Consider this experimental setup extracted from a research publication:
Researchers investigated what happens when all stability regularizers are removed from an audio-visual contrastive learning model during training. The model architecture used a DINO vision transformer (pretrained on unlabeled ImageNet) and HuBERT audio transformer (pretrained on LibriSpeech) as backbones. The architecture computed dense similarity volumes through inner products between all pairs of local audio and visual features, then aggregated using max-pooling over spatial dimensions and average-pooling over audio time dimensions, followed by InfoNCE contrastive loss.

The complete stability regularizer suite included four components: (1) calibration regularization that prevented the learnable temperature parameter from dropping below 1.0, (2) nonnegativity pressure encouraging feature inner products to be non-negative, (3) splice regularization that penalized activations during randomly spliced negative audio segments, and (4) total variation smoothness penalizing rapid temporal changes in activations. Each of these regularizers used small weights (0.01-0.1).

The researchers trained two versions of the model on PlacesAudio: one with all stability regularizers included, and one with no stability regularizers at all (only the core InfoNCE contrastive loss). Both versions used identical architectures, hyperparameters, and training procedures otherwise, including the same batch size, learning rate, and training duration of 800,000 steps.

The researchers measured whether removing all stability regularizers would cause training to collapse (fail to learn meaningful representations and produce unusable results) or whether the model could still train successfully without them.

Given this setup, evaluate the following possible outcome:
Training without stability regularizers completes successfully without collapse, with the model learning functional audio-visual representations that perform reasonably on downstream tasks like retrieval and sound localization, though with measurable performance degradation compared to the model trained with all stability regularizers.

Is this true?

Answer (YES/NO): NO